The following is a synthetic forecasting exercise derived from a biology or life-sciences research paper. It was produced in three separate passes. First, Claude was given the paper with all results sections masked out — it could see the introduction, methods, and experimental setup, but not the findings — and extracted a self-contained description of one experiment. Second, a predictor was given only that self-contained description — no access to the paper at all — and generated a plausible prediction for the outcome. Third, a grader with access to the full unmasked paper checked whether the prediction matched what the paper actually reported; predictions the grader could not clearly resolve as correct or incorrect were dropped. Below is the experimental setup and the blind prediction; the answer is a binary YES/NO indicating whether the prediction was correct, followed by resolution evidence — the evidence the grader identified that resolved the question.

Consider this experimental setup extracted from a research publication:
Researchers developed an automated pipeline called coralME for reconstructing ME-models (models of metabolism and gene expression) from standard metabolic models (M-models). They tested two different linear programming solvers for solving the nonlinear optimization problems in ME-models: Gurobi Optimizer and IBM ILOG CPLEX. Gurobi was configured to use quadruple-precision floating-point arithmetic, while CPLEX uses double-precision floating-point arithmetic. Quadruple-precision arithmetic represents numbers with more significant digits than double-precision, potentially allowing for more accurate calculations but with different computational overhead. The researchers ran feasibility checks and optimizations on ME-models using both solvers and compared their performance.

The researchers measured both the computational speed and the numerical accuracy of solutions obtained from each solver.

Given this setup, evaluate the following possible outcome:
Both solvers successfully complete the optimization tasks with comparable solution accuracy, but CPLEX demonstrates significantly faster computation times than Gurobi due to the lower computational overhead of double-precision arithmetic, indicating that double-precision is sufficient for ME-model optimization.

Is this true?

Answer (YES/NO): NO